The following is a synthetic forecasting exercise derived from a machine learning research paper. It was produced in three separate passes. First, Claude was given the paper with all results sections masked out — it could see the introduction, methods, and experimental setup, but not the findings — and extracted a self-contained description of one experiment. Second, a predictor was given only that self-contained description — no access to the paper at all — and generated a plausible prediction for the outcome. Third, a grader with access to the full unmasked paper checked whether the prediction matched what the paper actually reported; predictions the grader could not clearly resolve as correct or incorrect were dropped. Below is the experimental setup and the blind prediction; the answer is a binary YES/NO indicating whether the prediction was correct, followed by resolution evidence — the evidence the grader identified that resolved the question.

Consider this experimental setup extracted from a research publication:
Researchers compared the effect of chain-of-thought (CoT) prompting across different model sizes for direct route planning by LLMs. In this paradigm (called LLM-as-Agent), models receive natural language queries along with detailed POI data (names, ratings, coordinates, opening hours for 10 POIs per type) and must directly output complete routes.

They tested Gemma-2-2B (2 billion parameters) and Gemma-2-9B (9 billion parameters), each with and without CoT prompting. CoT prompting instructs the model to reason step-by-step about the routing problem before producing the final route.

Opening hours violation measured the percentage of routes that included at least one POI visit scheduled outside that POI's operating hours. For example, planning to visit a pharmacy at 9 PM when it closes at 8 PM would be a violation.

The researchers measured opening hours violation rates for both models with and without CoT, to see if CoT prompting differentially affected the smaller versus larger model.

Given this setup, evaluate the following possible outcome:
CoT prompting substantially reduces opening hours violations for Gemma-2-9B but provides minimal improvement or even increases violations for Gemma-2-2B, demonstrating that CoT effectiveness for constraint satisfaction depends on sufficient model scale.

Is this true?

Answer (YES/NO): NO